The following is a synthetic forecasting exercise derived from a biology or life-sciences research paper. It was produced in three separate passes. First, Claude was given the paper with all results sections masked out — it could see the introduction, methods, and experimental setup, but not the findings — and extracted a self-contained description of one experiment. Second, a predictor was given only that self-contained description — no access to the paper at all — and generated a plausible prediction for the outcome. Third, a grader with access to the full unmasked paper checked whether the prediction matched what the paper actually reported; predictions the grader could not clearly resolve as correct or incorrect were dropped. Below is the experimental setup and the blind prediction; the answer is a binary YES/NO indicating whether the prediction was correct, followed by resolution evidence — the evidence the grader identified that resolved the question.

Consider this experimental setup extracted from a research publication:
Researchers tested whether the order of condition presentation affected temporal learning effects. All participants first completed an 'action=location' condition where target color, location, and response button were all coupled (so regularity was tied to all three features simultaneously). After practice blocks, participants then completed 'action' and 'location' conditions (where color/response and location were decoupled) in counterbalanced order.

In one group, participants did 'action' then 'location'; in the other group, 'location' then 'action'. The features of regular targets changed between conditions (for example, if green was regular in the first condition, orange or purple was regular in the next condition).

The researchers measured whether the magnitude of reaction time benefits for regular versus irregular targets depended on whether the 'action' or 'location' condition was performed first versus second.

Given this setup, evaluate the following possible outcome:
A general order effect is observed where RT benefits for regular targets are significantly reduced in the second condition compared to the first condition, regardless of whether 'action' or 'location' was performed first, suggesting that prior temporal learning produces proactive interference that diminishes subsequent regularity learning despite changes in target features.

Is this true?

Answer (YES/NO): NO